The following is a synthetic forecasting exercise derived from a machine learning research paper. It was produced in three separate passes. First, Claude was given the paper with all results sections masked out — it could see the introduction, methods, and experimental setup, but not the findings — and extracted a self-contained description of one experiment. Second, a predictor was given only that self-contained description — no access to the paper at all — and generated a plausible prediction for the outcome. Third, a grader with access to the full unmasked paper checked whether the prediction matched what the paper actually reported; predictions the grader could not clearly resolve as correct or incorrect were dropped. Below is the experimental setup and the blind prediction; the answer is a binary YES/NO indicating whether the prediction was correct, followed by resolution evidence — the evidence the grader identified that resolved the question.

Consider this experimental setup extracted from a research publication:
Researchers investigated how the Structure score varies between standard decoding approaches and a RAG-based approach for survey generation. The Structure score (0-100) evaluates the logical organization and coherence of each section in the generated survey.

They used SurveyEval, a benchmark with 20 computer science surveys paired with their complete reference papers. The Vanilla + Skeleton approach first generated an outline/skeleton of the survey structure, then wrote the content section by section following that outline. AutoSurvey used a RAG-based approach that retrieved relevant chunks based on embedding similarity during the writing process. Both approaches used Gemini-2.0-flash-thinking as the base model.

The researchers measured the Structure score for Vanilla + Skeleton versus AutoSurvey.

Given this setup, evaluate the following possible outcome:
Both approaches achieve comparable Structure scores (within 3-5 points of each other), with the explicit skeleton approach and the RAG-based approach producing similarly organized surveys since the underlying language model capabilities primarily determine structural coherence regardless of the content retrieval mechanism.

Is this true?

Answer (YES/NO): NO